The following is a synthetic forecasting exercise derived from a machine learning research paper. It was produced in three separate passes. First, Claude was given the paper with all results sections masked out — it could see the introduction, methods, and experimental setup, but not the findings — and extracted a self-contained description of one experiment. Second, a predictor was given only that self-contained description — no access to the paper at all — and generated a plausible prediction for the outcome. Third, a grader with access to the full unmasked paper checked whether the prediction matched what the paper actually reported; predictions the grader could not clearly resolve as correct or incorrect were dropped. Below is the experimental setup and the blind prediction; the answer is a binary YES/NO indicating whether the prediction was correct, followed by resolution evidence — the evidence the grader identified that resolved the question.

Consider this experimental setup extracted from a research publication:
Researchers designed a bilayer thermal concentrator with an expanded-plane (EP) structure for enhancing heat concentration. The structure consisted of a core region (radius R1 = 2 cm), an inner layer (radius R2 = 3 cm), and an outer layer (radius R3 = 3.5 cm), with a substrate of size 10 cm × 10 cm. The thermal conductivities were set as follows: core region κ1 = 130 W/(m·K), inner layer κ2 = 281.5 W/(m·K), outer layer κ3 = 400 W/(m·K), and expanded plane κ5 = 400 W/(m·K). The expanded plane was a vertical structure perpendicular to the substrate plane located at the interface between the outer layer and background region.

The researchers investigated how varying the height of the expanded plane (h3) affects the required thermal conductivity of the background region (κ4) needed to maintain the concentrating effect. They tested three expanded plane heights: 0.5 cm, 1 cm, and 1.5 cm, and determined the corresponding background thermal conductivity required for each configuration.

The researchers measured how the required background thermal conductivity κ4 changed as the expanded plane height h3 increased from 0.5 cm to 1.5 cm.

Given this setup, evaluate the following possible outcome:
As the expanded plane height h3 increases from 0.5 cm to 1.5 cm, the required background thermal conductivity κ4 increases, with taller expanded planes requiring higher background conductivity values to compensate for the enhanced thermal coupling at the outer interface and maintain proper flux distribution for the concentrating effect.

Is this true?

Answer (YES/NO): YES